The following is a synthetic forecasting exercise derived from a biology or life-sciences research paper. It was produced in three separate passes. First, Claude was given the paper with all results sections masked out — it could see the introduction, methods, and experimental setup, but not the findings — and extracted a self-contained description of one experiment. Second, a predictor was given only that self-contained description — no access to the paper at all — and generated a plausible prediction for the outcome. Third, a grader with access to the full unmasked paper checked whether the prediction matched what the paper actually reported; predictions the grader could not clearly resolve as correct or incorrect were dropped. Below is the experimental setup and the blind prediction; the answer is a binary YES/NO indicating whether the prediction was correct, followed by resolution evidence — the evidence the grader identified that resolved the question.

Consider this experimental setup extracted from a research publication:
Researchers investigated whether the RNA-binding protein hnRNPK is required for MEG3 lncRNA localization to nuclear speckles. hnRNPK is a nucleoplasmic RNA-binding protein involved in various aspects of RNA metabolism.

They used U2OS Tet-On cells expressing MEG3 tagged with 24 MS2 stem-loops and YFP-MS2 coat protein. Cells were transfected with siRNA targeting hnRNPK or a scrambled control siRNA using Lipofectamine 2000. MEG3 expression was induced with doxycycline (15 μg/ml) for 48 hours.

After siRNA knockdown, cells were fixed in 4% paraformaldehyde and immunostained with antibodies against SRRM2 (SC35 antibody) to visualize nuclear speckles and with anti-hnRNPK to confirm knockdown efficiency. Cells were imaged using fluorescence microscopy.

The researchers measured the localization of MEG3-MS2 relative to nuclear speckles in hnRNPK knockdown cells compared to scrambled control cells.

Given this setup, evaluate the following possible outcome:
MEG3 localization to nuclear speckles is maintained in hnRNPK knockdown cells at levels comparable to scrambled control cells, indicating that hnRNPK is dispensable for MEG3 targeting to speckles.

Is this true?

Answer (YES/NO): YES